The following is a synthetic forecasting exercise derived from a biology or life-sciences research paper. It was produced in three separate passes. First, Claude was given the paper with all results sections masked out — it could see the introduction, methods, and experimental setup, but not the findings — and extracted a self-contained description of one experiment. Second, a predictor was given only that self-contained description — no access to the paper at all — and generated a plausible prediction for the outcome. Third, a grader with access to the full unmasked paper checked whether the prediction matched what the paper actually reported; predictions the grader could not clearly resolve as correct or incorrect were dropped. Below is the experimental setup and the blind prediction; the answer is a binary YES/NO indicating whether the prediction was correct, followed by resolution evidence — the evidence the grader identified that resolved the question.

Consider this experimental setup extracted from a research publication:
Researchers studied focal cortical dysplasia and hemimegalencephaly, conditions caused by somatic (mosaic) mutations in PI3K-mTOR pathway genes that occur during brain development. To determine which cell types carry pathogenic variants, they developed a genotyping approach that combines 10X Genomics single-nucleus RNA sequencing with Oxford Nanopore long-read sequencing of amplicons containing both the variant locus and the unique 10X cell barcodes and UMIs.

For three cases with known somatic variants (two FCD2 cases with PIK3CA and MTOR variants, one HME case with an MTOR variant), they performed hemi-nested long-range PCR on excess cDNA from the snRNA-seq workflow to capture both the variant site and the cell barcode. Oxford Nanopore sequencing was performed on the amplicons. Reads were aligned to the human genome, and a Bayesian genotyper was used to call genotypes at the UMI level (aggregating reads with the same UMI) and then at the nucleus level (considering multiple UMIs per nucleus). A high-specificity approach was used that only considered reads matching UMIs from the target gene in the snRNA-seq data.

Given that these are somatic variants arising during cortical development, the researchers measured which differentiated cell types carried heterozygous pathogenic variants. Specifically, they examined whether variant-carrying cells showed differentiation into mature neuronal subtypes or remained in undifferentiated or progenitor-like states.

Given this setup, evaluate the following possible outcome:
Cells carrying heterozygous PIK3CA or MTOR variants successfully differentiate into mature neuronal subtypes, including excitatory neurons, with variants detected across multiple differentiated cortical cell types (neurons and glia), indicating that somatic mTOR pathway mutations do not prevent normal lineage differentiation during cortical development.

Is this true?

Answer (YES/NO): YES